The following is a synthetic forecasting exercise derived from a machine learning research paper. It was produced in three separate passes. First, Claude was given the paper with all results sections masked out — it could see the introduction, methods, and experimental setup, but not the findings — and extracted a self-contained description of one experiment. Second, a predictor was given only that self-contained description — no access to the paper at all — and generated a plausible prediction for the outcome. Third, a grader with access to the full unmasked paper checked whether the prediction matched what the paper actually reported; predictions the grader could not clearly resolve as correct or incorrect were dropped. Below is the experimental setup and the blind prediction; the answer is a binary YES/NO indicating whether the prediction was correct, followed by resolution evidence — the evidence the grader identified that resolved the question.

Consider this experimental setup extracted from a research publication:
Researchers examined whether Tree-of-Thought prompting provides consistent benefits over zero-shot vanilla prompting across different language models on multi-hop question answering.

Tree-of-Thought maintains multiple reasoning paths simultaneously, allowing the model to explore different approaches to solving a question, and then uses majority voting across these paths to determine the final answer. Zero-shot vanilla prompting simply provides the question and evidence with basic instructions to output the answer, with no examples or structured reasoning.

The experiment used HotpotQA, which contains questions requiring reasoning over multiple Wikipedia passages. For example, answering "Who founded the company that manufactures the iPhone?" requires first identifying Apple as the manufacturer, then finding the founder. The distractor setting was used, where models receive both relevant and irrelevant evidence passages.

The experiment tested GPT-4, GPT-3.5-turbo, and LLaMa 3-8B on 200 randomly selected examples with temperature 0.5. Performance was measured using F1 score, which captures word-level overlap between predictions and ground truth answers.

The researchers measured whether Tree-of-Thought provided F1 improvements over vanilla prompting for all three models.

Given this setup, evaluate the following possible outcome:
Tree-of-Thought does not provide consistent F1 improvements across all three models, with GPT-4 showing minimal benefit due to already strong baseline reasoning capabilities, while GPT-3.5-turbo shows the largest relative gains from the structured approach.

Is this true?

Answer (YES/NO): NO